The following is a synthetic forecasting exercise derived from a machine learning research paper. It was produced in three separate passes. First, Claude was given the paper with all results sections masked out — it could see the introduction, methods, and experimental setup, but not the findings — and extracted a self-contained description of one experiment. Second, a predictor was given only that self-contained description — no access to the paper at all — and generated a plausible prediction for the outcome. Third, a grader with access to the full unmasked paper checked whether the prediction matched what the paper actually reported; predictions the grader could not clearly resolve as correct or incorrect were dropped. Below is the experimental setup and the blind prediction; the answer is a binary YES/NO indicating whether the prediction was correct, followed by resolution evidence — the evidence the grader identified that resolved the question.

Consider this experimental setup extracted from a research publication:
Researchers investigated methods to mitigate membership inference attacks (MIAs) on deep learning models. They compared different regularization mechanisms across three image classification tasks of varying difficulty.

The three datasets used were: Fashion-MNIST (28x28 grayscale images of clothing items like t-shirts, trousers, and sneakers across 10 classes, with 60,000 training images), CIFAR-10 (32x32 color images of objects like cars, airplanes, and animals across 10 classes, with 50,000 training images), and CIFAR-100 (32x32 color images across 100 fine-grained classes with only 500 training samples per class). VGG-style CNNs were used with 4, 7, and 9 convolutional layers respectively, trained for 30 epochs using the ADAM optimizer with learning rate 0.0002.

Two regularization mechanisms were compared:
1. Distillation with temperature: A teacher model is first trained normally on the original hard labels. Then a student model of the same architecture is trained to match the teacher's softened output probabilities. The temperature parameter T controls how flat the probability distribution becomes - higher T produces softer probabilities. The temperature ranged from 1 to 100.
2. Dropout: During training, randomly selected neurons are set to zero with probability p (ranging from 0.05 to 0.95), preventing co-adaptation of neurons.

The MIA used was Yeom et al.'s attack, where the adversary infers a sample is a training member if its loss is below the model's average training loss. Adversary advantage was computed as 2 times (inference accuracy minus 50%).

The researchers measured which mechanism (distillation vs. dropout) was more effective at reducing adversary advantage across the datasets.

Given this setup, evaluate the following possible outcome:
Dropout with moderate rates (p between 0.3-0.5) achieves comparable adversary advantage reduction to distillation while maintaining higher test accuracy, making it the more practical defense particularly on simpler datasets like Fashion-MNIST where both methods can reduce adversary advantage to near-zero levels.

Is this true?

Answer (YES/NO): NO